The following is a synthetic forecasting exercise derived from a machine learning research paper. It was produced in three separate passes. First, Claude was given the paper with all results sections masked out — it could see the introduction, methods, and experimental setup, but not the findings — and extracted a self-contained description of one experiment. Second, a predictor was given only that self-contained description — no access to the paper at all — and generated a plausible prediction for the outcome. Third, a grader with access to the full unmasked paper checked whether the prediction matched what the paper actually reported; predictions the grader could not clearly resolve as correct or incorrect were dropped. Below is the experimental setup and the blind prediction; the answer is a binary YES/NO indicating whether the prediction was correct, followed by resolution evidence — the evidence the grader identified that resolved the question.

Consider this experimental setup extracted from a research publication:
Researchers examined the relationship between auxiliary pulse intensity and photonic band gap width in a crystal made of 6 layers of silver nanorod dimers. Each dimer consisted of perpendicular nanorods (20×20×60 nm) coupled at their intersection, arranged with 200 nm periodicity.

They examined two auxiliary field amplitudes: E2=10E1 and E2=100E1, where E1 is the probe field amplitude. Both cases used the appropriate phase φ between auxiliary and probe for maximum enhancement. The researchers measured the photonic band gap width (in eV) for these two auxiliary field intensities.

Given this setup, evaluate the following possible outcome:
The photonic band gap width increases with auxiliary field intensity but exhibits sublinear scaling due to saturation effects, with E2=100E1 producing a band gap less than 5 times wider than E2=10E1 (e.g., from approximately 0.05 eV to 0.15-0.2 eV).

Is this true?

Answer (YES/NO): NO